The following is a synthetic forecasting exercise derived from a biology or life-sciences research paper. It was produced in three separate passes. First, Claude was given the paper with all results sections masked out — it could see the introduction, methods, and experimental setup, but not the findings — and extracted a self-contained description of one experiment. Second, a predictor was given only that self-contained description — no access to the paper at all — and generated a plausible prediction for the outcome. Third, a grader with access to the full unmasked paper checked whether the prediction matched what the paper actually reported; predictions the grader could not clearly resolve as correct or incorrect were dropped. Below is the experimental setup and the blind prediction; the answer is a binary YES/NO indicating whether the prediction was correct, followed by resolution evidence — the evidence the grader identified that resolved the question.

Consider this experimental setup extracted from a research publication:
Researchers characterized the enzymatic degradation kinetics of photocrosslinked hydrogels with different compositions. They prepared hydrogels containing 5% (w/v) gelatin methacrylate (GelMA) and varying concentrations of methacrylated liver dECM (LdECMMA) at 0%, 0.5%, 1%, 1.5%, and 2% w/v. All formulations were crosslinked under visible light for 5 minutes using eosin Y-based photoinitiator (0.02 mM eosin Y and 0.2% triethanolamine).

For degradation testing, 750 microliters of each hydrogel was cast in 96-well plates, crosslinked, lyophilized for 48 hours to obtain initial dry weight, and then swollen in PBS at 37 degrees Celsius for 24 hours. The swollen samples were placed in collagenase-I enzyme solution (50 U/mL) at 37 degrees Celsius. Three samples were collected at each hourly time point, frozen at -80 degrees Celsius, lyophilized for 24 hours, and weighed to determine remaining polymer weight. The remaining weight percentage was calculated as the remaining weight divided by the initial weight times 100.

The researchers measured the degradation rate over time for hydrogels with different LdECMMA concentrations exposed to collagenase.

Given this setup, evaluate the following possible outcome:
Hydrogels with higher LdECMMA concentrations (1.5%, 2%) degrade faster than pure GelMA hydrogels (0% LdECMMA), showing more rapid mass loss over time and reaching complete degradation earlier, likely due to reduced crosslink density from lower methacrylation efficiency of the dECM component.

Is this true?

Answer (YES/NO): NO